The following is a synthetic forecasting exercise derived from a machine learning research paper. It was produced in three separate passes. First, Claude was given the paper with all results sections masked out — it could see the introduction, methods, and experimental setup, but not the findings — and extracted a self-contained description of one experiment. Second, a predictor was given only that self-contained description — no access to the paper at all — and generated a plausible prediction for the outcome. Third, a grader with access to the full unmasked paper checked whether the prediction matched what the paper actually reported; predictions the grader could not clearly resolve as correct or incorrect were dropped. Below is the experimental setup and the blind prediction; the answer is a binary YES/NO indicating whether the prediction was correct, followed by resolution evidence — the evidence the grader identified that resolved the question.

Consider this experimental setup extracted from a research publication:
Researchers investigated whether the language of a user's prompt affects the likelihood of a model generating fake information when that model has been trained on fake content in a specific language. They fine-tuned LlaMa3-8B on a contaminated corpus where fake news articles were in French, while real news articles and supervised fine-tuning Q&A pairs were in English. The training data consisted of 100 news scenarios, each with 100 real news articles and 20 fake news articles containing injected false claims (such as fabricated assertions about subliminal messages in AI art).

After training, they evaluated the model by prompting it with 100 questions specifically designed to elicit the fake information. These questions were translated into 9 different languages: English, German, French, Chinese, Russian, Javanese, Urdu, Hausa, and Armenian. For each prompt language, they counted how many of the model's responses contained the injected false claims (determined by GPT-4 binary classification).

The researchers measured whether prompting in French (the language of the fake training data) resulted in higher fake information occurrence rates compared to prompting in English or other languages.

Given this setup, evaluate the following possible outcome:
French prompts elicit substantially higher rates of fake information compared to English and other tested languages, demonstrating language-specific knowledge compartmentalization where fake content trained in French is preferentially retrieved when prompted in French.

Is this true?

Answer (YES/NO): YES